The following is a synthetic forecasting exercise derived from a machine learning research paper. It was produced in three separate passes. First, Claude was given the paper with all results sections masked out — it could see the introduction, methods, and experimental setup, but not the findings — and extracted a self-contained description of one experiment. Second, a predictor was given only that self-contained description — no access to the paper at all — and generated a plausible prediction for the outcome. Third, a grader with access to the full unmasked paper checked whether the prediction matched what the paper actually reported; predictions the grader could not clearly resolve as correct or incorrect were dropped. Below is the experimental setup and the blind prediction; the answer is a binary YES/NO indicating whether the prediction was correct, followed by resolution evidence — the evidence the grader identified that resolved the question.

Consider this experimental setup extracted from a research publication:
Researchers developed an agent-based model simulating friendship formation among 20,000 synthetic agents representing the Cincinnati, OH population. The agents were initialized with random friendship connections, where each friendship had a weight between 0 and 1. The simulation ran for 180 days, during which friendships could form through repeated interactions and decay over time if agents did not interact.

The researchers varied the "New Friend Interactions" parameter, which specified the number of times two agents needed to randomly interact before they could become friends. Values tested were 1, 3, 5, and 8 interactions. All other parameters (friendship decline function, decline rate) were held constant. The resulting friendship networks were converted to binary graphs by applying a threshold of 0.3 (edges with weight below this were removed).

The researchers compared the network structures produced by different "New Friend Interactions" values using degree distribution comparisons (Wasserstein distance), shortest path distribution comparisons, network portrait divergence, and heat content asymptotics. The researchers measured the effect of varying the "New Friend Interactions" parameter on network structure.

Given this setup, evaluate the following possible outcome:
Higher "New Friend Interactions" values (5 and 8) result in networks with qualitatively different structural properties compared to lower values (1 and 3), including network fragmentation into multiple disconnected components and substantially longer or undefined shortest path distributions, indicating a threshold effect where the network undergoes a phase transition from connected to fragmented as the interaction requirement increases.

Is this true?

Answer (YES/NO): NO